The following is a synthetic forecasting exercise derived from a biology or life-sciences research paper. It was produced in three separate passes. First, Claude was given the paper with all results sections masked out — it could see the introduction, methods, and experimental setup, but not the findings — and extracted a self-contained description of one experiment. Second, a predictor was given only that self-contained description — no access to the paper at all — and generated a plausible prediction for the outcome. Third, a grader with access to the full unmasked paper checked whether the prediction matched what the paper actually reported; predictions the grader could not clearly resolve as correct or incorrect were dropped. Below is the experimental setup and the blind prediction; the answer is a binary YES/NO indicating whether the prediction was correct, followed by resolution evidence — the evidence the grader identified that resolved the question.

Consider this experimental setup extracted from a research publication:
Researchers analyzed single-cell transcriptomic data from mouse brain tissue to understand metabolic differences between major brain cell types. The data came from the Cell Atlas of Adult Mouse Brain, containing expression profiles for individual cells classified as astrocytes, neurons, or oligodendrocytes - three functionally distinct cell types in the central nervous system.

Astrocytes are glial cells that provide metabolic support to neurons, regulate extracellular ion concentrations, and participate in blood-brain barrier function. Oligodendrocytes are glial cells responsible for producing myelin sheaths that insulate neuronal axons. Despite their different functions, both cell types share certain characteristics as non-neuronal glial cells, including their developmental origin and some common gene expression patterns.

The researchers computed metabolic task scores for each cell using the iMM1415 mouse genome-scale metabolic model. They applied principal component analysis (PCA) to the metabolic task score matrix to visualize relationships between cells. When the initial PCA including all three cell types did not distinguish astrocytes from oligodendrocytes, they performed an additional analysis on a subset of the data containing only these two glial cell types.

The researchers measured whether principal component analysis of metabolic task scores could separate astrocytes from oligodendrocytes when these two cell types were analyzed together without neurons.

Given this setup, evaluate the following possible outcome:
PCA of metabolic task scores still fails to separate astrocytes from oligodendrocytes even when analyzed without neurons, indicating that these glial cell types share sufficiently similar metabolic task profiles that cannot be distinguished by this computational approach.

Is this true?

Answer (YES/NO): NO